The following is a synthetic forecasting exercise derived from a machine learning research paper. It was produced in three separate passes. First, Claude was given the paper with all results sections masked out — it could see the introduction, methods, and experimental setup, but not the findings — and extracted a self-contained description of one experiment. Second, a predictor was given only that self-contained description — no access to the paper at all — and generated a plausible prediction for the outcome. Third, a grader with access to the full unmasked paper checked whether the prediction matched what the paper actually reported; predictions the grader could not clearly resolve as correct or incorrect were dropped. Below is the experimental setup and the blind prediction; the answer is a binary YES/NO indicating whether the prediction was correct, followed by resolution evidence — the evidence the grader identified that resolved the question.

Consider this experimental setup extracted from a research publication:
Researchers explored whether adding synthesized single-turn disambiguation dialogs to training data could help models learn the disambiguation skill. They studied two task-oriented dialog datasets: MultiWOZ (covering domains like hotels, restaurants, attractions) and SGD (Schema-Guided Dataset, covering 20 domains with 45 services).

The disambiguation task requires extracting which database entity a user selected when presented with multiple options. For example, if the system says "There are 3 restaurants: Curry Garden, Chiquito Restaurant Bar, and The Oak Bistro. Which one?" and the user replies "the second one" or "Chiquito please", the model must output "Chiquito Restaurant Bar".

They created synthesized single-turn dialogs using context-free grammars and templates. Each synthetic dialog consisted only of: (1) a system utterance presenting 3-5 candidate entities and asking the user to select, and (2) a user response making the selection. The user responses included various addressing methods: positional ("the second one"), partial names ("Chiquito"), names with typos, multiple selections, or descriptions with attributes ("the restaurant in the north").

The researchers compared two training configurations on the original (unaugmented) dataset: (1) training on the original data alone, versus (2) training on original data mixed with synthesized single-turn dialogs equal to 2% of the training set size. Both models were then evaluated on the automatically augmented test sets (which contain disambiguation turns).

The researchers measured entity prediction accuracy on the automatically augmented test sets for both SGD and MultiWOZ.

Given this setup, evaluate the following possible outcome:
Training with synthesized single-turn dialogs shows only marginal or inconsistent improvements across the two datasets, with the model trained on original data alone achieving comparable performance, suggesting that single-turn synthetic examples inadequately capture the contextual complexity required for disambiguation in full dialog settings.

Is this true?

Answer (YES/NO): YES